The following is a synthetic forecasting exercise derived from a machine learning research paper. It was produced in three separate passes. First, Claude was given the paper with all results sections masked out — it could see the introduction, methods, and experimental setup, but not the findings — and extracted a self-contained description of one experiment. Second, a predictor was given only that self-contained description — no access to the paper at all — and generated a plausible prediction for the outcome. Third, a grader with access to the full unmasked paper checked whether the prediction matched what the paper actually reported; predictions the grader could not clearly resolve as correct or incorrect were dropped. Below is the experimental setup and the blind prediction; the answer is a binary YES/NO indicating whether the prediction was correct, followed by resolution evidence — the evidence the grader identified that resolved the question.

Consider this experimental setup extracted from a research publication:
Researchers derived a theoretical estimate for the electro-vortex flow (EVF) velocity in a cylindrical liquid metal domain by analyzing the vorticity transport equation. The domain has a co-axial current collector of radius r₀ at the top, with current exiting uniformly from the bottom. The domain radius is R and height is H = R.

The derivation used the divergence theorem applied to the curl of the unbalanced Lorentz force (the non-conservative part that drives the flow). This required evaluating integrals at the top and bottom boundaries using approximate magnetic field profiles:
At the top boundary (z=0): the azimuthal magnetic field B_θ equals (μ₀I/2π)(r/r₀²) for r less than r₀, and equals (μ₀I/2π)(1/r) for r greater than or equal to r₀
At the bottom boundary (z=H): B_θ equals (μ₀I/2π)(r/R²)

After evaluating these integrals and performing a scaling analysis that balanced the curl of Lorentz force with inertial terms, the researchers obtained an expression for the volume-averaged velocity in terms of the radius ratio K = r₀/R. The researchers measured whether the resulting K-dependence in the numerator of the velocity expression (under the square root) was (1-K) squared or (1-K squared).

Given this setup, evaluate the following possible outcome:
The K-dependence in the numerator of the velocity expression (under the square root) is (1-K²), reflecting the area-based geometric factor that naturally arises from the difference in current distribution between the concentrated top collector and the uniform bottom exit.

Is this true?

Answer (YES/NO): NO